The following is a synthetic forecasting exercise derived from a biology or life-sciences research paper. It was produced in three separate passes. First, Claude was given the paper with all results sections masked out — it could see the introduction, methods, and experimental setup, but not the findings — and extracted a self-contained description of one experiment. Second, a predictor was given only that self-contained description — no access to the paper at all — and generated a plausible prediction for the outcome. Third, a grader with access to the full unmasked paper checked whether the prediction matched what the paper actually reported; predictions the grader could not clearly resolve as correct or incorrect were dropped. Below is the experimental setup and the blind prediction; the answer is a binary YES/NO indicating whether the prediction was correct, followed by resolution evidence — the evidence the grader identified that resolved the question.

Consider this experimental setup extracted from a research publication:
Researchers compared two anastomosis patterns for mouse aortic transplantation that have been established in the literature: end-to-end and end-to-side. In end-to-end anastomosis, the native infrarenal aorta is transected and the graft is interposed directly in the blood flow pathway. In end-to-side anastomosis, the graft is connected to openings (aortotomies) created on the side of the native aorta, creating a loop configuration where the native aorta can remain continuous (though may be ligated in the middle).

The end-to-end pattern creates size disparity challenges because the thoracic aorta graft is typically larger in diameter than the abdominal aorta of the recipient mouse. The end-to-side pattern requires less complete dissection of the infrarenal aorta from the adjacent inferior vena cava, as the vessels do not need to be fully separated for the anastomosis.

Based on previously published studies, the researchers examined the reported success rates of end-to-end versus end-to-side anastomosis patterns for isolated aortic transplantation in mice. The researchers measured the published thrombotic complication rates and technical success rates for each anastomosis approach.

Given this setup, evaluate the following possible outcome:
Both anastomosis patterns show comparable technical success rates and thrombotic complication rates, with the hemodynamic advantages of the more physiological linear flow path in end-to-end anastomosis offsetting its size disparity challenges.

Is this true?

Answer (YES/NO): NO